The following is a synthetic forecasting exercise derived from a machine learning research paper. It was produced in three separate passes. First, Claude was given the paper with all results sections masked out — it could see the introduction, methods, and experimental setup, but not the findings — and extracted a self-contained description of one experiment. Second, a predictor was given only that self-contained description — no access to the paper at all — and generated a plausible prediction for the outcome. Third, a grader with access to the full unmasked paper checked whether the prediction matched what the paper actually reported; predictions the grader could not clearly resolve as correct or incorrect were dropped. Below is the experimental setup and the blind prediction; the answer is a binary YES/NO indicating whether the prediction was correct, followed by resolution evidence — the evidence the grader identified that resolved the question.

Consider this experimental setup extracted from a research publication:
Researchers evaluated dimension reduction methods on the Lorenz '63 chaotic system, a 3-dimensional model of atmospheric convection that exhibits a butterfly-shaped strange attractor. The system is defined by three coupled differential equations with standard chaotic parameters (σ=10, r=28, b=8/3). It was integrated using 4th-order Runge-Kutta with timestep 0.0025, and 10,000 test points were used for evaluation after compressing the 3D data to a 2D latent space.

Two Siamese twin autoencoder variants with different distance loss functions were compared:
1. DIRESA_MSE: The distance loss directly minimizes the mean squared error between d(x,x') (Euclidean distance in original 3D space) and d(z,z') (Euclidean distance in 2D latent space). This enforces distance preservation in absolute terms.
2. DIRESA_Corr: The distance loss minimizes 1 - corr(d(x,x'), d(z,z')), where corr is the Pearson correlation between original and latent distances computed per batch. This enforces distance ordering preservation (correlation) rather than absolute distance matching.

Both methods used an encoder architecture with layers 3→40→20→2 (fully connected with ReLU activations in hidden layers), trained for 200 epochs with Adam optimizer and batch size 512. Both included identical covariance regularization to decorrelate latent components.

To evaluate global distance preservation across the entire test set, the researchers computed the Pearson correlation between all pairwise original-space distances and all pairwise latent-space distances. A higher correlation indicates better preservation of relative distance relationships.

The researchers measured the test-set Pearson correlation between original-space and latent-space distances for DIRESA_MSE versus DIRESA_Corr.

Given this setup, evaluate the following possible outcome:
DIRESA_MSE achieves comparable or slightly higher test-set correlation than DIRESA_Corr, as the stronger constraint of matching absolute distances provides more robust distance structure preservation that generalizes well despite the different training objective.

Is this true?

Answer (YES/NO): YES